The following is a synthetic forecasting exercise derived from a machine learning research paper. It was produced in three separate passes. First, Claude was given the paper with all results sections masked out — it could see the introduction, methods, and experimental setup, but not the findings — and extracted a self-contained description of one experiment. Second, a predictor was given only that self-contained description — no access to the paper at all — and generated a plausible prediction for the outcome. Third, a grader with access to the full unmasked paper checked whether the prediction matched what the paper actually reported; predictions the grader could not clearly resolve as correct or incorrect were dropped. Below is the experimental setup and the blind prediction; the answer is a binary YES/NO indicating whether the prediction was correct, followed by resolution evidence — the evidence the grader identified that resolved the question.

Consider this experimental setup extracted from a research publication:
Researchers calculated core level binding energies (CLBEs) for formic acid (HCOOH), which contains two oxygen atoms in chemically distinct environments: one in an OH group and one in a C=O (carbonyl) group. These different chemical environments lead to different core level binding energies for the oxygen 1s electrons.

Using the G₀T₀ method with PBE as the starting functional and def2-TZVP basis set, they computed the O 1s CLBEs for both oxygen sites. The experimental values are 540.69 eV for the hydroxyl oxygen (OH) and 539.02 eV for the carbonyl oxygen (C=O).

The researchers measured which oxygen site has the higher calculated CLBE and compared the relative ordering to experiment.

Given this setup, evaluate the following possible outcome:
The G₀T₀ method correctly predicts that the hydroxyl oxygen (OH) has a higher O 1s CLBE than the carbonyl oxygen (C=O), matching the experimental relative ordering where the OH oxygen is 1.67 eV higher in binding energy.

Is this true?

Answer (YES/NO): YES